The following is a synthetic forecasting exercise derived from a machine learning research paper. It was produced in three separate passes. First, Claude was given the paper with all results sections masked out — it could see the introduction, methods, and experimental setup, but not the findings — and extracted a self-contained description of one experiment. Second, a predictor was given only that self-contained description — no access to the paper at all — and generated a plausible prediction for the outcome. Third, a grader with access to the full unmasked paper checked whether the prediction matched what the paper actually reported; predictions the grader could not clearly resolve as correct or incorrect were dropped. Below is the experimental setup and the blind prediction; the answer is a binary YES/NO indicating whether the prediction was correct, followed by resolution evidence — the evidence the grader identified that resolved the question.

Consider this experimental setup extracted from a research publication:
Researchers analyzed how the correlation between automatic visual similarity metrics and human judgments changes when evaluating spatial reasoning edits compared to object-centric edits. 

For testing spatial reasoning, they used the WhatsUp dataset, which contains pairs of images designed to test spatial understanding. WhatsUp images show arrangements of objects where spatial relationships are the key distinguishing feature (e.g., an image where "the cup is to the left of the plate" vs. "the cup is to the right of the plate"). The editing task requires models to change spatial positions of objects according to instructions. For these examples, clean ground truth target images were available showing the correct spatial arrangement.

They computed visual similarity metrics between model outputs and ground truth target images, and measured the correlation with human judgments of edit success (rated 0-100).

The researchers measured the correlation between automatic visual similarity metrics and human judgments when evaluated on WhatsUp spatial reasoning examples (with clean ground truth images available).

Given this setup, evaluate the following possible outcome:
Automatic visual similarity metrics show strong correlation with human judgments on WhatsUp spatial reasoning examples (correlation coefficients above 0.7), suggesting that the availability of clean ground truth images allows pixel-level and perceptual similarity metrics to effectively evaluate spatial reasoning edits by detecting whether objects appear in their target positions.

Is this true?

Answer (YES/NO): NO